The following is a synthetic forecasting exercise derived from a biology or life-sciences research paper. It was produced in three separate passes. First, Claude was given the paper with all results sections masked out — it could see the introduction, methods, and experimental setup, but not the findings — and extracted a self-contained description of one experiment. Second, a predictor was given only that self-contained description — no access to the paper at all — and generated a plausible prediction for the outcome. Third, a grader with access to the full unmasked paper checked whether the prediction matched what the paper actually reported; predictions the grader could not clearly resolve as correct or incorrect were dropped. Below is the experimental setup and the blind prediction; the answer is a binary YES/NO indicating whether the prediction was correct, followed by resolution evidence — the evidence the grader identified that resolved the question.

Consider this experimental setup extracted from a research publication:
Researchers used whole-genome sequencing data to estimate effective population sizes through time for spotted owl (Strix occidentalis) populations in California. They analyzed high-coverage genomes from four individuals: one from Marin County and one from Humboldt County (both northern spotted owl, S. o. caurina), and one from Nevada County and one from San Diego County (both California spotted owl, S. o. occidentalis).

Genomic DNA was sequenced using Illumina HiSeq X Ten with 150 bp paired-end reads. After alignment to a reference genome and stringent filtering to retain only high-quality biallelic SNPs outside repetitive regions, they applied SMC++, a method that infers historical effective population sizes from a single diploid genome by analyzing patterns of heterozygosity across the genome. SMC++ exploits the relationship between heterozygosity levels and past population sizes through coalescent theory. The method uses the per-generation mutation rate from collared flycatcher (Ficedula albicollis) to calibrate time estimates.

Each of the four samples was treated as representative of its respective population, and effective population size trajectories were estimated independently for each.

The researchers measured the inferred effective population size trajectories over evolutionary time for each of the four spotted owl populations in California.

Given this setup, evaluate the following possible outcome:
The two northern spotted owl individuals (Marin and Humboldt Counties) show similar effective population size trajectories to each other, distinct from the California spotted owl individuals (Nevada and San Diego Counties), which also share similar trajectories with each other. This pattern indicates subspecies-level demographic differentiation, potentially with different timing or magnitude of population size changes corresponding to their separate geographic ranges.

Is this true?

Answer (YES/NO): YES